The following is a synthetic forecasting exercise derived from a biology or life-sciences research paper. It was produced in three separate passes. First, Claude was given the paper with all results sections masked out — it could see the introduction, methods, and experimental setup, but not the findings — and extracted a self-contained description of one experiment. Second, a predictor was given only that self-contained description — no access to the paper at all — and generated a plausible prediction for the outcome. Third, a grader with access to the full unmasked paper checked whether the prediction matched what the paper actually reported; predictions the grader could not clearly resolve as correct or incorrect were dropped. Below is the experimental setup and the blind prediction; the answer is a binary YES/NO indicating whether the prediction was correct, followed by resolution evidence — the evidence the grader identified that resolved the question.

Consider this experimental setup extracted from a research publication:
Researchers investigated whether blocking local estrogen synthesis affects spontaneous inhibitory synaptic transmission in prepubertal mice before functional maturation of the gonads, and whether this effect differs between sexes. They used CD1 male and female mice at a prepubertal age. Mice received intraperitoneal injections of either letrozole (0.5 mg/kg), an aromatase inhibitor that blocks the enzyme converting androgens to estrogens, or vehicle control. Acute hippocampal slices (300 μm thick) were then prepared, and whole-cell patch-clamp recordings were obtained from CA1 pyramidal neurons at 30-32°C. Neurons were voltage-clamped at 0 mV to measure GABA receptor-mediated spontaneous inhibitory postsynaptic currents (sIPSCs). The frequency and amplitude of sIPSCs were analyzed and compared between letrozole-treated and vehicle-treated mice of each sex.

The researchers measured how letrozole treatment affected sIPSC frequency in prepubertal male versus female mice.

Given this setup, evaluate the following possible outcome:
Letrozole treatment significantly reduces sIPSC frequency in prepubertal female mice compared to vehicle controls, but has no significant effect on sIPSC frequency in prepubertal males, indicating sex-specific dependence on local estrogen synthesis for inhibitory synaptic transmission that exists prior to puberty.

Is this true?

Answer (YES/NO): NO